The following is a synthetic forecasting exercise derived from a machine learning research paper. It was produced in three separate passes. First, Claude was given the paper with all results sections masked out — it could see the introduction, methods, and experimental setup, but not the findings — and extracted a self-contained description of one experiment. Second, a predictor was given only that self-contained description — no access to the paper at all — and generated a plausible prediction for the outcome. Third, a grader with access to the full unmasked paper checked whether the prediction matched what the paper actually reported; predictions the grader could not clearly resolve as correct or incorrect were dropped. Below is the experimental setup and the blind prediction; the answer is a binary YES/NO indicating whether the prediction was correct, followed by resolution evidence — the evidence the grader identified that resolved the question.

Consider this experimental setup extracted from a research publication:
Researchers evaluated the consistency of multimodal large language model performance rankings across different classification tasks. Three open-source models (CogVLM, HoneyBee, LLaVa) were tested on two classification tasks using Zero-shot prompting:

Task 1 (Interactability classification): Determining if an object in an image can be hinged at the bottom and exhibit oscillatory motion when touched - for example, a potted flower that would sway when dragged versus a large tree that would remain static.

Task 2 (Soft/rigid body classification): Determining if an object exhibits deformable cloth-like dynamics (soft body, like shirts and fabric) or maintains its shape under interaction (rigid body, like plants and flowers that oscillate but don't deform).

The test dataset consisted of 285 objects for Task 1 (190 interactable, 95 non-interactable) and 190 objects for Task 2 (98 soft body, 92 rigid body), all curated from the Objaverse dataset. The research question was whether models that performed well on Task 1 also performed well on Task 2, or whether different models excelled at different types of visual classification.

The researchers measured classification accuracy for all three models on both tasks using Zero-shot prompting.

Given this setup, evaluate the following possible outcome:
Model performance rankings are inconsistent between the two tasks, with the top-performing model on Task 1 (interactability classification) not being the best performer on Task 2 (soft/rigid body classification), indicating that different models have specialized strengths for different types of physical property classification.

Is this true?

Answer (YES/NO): YES